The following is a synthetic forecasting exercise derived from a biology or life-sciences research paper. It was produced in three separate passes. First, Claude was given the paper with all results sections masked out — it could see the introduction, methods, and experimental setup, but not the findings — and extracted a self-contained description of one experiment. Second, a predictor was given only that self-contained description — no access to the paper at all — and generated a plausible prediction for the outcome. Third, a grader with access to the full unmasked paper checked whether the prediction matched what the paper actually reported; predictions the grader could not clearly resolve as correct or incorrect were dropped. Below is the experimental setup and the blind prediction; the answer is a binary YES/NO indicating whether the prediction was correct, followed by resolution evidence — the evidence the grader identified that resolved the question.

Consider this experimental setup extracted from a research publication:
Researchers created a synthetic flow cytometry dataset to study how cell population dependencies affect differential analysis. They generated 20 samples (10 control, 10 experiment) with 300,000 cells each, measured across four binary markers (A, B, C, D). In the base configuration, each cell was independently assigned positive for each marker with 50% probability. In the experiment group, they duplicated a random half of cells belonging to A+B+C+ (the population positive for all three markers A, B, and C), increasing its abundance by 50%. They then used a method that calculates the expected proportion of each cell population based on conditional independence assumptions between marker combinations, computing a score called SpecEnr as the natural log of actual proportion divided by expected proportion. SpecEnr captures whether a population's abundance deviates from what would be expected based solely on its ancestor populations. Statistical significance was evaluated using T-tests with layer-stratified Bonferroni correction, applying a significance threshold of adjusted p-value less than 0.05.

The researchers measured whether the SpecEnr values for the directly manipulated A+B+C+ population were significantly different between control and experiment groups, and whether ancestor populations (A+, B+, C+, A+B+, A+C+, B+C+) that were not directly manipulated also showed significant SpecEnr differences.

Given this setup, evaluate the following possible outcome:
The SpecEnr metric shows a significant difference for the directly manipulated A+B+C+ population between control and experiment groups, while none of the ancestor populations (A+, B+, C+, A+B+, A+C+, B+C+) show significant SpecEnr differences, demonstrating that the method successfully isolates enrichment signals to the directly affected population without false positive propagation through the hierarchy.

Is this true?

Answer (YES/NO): NO